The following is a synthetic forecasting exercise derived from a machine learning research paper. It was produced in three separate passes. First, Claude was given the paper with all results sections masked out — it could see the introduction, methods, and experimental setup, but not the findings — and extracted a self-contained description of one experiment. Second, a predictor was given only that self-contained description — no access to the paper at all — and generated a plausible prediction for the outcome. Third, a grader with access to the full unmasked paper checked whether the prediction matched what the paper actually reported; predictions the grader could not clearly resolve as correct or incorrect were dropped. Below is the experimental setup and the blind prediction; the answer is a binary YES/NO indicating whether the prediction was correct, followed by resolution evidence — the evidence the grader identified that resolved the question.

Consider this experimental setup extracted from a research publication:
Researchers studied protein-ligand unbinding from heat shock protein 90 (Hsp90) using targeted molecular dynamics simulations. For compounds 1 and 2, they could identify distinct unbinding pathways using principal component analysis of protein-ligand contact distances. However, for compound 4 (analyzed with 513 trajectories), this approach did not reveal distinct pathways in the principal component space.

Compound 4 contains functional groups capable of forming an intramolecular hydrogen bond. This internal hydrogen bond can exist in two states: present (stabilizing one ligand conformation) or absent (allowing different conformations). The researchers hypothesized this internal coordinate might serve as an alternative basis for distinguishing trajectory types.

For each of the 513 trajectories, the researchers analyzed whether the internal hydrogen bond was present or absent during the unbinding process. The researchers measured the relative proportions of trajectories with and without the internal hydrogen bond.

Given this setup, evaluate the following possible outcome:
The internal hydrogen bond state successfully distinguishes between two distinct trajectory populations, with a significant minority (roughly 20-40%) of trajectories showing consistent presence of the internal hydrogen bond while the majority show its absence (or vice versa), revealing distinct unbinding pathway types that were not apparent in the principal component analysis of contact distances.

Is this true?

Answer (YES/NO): NO